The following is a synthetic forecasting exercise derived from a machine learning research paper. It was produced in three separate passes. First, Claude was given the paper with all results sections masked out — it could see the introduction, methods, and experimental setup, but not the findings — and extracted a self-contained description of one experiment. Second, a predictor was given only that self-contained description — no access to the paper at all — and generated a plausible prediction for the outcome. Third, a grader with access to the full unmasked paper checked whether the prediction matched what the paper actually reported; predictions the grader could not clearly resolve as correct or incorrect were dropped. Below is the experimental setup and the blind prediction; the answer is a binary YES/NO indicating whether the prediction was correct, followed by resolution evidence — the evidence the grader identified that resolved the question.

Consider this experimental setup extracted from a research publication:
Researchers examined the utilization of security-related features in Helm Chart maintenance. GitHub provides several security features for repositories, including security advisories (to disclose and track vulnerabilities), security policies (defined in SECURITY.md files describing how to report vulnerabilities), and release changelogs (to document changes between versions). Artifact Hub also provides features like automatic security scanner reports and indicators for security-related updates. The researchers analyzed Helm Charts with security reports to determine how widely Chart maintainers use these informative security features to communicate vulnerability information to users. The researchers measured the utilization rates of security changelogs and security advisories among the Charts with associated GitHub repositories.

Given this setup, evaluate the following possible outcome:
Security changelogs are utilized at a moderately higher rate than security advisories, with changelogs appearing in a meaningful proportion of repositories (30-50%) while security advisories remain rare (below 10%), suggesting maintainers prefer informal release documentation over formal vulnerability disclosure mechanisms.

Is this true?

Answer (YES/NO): NO